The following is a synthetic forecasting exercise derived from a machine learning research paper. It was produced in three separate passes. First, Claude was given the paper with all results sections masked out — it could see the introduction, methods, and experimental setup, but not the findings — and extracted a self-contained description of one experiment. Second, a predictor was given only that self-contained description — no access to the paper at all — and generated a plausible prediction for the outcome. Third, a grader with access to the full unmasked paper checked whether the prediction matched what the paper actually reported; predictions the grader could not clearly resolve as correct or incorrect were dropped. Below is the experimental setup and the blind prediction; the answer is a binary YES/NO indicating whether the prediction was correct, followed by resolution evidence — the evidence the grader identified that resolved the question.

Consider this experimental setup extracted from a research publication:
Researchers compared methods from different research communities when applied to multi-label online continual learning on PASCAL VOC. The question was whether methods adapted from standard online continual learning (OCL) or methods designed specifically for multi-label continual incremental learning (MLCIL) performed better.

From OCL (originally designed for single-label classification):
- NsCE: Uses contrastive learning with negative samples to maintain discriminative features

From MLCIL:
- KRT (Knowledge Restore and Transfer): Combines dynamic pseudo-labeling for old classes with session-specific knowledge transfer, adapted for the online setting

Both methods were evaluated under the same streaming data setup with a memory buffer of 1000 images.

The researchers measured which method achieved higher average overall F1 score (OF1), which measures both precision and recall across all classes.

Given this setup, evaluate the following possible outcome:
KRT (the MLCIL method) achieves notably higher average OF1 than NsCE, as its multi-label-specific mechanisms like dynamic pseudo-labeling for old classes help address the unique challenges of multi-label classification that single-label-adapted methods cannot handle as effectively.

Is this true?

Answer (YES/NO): NO